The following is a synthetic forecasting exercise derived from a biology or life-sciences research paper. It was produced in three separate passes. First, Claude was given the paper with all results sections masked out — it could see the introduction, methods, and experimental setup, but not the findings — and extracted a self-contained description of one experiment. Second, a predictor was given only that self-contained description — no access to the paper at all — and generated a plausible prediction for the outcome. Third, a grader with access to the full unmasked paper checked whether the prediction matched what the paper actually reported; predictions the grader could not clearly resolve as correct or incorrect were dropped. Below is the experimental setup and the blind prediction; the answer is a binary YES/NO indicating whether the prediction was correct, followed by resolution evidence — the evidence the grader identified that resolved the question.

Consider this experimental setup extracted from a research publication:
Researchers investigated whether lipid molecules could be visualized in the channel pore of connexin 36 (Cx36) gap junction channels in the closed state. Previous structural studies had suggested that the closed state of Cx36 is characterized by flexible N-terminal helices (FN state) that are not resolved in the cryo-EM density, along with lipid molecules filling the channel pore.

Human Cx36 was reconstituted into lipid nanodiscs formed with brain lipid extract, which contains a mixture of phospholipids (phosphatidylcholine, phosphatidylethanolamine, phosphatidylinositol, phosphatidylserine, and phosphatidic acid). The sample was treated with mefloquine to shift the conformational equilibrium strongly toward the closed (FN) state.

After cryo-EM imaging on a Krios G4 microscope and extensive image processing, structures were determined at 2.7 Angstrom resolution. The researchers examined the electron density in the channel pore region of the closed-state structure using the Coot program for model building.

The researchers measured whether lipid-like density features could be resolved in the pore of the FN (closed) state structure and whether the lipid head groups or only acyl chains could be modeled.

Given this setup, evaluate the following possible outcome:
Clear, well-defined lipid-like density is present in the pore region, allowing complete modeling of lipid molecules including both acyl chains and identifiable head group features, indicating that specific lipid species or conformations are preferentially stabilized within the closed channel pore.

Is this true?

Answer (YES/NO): NO